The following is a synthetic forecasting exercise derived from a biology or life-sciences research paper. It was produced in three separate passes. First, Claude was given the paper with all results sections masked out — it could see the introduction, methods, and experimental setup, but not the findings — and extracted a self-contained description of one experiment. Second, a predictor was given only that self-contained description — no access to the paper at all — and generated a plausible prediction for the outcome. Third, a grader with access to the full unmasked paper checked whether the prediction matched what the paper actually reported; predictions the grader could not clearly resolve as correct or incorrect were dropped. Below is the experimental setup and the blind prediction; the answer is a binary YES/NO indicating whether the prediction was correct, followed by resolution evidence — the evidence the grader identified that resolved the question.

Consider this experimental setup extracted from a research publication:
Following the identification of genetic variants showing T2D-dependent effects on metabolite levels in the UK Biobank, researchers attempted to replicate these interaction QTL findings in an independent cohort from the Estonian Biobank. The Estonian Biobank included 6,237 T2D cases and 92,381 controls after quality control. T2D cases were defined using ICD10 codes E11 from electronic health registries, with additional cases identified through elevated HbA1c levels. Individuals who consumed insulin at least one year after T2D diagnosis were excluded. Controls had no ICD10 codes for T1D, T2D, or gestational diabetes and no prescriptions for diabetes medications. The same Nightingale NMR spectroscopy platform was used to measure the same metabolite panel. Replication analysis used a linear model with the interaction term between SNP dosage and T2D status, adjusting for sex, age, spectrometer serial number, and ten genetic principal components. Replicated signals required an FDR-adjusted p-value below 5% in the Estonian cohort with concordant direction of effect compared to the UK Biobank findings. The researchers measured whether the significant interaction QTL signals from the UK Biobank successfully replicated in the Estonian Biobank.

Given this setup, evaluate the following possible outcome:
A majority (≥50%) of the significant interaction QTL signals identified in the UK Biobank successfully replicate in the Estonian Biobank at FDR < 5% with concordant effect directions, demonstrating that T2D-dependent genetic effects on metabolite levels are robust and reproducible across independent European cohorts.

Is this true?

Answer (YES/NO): NO